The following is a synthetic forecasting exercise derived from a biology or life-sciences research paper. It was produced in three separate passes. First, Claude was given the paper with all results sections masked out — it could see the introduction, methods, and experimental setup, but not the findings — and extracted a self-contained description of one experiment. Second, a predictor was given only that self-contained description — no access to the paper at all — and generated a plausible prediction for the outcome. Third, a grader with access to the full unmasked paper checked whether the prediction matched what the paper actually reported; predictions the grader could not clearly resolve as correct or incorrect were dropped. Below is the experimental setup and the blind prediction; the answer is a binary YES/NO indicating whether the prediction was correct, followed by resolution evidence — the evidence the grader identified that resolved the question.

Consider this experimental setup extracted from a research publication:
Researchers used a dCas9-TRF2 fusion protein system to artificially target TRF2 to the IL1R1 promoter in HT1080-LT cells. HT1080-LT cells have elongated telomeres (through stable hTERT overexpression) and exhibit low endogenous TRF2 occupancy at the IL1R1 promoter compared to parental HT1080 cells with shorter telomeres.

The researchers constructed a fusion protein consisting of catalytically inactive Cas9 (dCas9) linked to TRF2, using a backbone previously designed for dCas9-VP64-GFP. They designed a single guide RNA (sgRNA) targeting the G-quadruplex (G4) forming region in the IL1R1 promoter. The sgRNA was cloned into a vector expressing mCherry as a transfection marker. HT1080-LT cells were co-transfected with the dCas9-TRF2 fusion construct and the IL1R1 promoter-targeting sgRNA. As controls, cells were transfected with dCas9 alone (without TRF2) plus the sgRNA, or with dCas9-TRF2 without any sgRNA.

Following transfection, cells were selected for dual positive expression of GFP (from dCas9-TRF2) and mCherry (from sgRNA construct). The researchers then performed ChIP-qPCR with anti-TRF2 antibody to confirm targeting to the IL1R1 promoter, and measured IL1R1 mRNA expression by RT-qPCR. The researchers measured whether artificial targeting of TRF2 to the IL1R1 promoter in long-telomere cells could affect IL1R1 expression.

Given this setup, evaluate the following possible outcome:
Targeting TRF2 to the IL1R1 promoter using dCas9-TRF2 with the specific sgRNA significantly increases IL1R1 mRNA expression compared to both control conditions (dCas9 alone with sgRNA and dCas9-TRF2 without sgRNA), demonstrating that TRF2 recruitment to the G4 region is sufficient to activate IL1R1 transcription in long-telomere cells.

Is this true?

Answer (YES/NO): YES